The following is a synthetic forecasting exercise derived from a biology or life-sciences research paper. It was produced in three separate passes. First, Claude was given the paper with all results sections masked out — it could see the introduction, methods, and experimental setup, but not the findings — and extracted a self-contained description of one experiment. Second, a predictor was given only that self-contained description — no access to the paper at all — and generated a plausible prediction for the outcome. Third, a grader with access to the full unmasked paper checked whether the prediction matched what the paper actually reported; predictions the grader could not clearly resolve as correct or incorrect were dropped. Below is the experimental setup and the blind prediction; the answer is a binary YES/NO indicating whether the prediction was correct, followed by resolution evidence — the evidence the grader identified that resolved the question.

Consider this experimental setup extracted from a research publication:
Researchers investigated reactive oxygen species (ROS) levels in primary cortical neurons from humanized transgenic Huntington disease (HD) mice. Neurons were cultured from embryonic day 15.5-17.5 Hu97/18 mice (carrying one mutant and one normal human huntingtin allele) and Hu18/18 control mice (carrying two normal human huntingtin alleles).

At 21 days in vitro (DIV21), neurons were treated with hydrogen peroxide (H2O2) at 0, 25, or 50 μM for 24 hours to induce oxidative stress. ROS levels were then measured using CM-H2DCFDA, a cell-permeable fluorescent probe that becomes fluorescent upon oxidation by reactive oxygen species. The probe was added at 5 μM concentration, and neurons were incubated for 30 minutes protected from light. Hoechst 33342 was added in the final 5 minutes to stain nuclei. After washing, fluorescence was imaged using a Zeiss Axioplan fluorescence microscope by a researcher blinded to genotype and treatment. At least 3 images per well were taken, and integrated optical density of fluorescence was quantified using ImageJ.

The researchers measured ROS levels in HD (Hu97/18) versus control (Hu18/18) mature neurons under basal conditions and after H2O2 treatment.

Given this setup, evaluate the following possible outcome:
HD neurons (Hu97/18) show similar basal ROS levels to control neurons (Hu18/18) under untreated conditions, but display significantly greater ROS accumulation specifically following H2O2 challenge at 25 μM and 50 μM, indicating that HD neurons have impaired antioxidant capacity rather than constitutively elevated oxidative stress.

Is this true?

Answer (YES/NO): NO